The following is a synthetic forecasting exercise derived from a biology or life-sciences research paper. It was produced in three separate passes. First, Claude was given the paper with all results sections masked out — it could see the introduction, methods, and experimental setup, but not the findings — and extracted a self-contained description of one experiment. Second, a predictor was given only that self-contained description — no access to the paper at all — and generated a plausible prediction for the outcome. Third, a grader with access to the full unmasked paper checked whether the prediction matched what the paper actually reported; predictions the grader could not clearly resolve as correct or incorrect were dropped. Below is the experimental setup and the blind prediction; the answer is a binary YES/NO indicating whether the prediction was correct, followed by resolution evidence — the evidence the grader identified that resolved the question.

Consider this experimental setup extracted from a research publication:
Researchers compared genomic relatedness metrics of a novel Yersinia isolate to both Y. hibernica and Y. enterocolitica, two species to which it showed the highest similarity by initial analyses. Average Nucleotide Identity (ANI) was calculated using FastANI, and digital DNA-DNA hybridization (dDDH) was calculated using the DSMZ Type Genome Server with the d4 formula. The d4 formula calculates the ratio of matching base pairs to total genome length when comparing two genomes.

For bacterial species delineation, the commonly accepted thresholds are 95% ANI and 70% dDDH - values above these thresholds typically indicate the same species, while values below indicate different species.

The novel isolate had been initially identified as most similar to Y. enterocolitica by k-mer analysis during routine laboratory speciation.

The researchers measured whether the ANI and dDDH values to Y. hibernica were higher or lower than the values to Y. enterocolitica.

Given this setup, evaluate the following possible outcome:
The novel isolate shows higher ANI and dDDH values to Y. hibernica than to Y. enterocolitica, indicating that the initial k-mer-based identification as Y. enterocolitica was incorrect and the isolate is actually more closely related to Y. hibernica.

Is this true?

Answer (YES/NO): YES